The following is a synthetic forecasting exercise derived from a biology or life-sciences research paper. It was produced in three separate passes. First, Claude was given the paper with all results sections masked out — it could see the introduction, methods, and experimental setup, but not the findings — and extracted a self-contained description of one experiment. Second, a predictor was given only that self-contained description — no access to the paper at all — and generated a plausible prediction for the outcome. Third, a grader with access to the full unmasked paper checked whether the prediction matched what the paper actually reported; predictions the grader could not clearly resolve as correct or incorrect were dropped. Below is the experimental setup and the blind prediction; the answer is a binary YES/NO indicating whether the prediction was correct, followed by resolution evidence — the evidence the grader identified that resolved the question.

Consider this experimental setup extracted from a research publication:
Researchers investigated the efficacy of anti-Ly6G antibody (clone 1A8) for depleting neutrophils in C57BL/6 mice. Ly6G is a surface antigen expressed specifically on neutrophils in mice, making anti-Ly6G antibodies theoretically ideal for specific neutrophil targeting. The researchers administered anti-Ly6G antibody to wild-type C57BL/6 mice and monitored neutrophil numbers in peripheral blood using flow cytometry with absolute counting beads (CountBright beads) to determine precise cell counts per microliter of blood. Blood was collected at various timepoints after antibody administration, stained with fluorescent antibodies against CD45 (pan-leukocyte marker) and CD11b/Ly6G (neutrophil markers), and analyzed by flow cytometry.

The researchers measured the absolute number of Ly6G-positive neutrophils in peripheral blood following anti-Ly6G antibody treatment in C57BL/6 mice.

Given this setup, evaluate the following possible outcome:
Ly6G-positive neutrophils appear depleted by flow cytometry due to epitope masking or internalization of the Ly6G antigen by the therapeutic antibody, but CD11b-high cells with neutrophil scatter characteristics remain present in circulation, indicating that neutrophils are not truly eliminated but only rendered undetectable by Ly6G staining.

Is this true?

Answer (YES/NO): YES